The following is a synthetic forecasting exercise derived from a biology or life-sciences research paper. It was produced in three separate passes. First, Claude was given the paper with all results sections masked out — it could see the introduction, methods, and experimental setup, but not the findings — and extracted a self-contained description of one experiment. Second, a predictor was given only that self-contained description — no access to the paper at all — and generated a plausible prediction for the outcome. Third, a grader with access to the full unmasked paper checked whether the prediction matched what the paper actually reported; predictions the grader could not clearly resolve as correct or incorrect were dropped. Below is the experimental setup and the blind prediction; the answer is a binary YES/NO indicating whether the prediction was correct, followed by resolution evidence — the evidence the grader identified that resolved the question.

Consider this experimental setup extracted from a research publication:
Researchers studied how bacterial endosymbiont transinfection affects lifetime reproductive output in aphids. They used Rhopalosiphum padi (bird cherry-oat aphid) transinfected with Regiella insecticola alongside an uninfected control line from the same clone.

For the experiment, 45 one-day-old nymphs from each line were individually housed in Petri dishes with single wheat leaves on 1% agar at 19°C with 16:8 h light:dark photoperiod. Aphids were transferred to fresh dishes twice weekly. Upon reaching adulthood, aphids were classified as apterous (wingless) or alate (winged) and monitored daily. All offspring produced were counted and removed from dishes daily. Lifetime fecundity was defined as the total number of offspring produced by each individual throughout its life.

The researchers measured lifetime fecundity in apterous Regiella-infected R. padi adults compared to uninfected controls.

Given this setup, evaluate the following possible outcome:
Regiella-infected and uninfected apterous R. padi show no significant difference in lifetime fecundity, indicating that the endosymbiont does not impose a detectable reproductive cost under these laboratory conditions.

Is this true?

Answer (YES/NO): NO